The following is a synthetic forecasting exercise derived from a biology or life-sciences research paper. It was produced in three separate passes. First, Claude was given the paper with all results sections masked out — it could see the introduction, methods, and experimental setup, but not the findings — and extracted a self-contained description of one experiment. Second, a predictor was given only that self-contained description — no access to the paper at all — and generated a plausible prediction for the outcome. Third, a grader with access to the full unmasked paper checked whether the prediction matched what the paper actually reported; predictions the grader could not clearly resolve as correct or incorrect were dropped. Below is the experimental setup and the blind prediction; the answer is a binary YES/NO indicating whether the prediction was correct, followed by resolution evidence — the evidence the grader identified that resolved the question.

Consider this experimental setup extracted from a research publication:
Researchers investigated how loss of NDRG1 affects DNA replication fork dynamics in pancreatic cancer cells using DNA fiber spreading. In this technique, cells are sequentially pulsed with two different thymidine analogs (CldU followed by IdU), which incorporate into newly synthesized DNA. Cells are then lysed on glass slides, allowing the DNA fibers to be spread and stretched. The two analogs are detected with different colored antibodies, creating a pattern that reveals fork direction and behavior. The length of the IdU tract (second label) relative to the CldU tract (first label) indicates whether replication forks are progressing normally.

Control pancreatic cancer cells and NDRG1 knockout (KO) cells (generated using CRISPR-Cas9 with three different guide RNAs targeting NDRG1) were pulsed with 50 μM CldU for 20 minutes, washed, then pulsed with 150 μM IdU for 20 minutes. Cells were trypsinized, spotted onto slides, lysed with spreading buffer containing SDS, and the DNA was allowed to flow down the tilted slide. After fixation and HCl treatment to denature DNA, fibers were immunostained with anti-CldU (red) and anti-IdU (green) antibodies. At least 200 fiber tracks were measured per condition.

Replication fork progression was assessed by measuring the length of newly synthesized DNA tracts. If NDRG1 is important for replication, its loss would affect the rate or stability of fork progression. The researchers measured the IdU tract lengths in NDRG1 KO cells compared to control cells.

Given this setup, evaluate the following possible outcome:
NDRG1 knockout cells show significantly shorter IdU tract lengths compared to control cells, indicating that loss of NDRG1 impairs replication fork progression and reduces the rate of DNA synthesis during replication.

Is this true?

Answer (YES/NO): YES